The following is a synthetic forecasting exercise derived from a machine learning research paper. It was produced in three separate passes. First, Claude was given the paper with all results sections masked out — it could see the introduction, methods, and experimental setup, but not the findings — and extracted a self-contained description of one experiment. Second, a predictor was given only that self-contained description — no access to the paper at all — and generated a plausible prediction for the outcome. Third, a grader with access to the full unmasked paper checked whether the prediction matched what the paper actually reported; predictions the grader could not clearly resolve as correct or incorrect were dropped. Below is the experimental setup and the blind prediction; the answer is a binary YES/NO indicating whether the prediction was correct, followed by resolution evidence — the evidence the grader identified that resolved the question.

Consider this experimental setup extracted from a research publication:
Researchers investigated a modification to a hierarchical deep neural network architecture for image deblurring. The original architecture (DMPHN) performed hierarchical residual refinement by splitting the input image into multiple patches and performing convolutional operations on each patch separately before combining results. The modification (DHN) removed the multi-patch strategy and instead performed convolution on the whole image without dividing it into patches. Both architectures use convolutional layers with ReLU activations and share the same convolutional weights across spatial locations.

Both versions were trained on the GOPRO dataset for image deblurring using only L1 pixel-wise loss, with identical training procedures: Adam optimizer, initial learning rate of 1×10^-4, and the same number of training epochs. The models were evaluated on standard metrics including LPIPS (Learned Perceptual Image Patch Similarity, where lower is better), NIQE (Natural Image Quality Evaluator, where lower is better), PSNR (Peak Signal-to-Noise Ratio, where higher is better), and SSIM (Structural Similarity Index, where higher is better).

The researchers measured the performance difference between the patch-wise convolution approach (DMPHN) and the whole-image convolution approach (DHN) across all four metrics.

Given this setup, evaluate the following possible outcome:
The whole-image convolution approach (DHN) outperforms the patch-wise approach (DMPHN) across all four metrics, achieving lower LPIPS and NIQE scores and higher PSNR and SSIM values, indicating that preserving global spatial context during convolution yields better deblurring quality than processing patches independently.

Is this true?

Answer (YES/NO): YES